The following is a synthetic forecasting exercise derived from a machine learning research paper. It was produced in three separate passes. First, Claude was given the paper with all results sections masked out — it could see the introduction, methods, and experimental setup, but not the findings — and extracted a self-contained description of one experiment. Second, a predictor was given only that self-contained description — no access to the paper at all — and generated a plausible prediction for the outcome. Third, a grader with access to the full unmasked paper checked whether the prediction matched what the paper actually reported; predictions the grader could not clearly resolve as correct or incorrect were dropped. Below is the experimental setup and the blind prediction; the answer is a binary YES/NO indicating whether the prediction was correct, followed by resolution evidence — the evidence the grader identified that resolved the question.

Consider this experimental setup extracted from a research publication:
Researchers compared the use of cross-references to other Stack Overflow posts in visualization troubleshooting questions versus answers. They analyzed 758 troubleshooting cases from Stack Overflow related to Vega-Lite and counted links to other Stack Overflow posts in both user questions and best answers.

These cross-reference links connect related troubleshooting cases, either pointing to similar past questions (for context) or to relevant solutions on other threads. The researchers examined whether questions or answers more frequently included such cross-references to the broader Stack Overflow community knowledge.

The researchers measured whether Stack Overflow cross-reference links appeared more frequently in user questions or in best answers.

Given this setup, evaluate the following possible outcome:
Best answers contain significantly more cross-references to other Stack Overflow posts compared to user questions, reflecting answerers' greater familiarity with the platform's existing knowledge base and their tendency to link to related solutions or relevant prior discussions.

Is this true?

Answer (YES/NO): NO